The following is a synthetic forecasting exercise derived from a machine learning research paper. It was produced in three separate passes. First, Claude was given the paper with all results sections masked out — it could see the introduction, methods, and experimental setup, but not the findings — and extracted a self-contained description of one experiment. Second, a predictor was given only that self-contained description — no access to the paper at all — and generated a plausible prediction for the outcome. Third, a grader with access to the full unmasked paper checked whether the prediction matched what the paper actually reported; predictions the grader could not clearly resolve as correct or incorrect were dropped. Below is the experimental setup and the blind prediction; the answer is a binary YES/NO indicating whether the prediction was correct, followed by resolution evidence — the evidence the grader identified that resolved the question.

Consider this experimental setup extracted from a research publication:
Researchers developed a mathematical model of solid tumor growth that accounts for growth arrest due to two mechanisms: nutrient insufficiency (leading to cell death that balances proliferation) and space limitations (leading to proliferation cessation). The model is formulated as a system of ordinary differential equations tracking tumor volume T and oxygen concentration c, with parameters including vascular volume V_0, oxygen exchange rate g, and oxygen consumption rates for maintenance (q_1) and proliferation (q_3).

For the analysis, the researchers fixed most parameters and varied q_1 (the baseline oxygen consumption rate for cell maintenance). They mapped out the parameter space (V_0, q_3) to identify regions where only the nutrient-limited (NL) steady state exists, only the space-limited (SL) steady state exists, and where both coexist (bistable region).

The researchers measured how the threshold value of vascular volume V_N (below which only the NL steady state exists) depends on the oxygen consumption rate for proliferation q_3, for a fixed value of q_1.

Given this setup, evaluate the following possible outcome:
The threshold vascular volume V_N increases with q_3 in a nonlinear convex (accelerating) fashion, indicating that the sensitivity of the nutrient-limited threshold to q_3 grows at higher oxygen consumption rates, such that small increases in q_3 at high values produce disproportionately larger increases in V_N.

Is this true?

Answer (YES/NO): NO